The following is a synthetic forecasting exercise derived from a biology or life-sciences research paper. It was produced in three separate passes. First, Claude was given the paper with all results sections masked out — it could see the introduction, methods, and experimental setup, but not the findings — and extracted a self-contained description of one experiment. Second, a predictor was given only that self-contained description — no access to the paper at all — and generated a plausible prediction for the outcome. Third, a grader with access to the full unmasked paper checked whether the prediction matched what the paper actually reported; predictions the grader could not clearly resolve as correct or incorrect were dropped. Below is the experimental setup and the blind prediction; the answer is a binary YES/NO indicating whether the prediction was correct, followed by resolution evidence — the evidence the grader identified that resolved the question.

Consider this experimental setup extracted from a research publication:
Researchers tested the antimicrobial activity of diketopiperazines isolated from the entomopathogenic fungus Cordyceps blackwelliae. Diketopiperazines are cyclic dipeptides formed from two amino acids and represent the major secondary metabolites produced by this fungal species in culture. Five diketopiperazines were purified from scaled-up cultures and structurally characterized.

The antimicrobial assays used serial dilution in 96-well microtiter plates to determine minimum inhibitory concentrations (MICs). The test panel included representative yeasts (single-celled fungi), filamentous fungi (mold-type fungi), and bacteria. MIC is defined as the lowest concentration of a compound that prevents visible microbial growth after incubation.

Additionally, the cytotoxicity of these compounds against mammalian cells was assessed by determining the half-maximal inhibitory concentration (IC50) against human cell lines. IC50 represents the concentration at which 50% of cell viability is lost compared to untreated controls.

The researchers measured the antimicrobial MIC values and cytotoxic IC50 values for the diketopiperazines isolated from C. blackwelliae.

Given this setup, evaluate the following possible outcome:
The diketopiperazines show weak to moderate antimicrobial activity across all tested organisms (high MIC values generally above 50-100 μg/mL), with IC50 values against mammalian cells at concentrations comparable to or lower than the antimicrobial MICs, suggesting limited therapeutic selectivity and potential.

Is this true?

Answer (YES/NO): NO